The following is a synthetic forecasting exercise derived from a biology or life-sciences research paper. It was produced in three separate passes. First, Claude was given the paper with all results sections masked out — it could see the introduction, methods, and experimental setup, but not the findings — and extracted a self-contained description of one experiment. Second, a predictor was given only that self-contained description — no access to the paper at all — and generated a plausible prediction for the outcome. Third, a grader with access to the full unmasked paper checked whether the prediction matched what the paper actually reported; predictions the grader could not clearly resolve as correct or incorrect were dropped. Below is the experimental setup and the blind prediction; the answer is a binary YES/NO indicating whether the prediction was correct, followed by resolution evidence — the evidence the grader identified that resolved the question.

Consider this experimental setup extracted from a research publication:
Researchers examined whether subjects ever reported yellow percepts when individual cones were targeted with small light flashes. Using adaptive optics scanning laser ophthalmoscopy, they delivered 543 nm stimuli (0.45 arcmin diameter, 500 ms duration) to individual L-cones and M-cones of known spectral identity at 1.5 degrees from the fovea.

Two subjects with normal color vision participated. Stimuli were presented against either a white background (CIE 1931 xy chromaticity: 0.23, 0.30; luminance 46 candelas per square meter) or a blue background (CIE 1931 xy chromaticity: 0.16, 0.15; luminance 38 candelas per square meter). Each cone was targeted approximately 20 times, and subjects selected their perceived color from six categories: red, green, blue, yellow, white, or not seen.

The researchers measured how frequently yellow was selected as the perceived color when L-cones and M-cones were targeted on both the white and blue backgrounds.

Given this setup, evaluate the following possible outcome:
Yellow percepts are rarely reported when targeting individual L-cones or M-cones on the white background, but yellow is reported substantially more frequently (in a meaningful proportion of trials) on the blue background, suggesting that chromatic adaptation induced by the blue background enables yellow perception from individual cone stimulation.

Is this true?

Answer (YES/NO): NO